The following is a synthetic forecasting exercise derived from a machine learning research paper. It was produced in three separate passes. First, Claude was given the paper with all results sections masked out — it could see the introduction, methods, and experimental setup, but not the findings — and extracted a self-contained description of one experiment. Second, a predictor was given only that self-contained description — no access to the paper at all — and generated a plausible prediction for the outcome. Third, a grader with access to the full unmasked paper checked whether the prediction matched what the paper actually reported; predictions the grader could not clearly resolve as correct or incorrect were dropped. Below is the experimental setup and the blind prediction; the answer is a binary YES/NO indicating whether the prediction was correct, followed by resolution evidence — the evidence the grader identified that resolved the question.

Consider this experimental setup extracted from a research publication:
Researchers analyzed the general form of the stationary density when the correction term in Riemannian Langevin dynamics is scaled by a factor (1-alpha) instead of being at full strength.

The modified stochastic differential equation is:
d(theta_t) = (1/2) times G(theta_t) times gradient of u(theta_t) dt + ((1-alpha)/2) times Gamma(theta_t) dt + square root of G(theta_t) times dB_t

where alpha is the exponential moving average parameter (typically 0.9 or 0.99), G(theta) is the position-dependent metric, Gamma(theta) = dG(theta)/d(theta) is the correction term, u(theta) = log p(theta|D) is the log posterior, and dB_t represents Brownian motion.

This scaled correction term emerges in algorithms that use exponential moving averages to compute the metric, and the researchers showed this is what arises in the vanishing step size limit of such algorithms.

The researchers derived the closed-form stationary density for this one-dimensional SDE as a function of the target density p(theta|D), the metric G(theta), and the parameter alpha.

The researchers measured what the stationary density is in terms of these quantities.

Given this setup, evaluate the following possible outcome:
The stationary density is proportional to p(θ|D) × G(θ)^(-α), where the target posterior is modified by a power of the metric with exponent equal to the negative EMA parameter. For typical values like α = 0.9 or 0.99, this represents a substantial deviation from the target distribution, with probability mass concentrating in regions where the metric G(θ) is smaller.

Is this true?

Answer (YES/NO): YES